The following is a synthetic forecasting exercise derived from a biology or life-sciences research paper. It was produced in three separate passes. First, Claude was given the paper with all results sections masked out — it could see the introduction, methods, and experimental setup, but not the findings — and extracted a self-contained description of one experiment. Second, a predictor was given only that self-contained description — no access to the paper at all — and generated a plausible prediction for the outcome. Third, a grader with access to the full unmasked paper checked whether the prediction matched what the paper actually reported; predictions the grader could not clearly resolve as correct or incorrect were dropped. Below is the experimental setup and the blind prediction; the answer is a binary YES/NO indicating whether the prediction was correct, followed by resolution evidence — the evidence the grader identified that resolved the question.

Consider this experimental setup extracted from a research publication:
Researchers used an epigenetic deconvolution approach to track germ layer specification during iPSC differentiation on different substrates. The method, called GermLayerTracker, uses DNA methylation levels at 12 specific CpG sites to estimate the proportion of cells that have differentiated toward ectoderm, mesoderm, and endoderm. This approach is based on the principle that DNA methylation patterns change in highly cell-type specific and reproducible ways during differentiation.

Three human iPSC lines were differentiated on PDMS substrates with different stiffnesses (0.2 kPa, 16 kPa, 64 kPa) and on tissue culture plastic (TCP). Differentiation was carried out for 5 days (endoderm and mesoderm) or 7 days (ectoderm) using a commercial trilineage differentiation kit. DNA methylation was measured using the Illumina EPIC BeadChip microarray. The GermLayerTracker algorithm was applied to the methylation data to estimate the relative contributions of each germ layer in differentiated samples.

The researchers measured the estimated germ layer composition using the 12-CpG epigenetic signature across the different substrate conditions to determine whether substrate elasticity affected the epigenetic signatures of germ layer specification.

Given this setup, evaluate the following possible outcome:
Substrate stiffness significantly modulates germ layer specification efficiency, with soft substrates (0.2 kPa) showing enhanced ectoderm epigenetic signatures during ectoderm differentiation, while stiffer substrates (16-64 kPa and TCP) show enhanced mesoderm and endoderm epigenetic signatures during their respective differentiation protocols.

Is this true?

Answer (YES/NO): NO